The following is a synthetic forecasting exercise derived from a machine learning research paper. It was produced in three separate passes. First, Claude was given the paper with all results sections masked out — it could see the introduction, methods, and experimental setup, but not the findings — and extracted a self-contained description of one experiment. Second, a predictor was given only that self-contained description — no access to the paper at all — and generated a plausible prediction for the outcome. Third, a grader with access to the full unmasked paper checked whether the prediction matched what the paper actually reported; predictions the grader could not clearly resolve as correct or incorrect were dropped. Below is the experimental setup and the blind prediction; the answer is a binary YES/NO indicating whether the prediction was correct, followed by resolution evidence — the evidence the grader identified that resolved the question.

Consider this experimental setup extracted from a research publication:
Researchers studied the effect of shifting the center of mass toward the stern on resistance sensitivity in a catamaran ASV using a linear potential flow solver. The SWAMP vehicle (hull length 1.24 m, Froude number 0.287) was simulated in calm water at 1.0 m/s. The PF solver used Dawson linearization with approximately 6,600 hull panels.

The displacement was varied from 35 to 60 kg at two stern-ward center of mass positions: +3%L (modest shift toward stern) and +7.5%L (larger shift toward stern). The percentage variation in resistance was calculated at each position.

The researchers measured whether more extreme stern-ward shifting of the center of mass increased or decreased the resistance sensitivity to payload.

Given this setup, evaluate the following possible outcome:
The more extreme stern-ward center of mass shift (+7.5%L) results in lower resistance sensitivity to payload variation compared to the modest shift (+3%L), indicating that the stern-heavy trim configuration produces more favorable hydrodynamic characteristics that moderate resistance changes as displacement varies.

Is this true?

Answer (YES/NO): YES